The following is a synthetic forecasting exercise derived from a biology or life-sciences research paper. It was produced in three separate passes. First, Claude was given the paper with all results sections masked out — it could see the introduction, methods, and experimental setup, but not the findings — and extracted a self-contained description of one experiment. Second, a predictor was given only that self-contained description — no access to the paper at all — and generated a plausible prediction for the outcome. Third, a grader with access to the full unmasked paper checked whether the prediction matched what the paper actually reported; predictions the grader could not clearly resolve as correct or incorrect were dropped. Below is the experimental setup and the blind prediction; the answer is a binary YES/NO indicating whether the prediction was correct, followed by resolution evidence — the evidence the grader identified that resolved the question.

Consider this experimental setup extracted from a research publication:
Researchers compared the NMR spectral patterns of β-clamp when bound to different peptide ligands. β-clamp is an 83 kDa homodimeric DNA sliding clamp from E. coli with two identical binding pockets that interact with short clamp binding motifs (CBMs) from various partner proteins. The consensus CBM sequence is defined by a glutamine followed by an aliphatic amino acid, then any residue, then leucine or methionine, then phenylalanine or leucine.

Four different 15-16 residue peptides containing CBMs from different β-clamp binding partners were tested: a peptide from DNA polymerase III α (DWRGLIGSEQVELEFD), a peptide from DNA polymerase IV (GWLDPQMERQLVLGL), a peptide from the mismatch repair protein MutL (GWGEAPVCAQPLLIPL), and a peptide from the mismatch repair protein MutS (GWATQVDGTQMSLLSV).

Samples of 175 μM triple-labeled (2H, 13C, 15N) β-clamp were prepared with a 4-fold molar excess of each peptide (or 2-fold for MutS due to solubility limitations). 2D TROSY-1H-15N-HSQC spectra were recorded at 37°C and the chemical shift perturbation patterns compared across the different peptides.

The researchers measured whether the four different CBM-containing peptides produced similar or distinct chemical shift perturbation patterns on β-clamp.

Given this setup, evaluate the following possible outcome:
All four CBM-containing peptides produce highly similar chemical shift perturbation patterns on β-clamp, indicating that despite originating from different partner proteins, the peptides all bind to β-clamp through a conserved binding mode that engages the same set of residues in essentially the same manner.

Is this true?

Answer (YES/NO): NO